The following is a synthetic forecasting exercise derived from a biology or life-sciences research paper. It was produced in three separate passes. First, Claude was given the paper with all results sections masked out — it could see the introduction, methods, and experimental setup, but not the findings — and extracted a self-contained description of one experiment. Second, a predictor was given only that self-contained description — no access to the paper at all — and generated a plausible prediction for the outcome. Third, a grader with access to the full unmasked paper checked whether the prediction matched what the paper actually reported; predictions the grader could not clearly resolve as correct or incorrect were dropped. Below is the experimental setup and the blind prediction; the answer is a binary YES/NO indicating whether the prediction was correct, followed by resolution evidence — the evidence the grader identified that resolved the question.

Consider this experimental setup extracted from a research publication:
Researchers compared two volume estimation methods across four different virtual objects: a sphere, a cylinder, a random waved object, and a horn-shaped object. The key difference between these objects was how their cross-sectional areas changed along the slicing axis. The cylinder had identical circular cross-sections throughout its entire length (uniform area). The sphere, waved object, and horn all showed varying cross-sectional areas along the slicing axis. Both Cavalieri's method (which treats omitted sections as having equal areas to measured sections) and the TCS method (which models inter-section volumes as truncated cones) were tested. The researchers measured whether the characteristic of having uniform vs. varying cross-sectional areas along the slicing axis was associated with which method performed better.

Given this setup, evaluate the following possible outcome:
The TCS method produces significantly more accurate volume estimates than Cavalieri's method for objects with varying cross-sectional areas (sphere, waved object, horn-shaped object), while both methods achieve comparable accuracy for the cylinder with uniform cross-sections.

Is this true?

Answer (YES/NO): NO